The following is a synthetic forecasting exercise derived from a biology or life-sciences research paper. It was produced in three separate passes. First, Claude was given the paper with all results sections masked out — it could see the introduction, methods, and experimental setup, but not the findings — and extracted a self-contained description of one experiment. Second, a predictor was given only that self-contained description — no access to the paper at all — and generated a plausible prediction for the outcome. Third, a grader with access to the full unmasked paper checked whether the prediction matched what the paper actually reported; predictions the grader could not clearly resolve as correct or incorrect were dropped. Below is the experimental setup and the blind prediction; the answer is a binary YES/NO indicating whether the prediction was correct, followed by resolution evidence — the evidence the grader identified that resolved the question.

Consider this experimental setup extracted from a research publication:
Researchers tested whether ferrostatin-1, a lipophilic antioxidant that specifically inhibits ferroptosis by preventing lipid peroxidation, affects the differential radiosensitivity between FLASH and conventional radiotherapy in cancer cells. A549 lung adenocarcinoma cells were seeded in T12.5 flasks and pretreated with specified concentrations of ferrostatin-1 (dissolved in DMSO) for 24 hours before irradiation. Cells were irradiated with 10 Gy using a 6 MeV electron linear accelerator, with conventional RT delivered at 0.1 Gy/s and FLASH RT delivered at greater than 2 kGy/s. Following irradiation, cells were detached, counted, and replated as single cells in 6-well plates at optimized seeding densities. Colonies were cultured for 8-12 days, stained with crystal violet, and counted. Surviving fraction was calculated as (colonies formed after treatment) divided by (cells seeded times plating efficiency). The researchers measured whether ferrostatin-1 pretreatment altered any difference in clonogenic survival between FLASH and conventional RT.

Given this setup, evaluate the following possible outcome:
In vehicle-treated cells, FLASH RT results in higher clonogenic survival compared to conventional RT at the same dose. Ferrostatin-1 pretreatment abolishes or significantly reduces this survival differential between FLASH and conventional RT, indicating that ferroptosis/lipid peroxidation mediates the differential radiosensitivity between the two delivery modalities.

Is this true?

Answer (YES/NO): NO